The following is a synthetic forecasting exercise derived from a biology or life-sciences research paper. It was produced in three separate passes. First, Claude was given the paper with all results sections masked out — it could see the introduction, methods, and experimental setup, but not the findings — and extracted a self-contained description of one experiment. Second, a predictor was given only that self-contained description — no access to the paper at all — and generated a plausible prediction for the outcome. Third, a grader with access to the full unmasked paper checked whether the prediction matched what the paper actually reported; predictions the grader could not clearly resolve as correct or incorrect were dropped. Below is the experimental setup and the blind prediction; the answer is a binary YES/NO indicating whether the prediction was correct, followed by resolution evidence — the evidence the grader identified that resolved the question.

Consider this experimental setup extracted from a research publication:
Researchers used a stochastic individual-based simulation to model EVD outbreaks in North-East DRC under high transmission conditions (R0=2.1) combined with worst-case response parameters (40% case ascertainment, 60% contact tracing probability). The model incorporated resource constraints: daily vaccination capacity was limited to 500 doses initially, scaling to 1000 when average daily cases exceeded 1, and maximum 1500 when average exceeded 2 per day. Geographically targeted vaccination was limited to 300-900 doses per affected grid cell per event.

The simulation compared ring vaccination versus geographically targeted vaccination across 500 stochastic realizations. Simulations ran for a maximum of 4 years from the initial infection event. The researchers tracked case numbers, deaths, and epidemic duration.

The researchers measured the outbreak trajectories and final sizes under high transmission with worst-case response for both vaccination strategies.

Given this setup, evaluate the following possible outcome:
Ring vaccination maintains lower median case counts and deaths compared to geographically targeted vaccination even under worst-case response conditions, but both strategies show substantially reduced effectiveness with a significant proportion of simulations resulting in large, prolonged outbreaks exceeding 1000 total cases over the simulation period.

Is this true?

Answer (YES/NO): NO